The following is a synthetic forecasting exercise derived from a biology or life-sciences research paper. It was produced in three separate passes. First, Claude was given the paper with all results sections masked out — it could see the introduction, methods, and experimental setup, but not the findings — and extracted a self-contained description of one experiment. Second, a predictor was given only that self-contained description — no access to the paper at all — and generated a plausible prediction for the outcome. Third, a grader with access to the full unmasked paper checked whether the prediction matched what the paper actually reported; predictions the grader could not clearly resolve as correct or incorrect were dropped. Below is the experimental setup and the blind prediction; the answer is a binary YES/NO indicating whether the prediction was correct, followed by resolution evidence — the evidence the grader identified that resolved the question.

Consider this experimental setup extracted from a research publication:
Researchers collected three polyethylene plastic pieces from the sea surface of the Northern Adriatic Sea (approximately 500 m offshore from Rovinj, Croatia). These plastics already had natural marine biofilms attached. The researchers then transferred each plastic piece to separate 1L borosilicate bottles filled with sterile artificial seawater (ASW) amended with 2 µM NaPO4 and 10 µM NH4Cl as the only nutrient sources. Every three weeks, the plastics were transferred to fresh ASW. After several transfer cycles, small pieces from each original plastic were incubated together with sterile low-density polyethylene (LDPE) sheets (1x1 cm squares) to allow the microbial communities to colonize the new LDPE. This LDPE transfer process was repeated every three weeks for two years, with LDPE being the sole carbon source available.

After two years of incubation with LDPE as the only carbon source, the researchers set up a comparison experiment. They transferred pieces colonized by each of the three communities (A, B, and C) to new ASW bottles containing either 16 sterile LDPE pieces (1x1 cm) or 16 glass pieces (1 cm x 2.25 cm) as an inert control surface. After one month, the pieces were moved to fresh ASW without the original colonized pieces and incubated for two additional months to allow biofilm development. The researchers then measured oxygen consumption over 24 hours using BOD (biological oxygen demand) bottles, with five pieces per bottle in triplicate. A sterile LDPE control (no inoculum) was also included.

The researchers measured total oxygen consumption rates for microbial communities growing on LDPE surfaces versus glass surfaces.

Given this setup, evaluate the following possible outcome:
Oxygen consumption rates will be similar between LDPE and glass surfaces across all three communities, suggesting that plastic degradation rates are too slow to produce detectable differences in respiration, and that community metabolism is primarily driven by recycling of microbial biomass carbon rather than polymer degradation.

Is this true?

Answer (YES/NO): NO